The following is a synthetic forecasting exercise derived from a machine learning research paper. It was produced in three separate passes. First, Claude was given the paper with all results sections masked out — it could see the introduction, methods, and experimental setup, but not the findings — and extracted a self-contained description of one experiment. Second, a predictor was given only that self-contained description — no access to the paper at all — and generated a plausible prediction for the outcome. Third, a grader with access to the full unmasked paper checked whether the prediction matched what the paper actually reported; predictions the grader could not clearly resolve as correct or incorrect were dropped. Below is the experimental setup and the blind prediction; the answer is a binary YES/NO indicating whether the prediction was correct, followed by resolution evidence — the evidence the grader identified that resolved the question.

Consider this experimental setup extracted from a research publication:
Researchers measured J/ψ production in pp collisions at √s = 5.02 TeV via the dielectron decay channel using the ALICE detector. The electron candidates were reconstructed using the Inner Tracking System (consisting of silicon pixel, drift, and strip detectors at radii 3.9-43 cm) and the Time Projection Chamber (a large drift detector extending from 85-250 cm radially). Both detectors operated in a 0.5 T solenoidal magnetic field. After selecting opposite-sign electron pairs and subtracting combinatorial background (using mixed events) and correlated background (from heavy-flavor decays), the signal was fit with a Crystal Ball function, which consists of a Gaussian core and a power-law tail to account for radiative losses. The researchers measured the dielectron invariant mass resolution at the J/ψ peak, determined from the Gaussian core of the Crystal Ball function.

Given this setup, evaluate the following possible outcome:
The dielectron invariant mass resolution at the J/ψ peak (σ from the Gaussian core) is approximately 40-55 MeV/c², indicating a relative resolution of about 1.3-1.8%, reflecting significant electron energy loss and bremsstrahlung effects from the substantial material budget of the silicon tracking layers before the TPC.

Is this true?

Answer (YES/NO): NO